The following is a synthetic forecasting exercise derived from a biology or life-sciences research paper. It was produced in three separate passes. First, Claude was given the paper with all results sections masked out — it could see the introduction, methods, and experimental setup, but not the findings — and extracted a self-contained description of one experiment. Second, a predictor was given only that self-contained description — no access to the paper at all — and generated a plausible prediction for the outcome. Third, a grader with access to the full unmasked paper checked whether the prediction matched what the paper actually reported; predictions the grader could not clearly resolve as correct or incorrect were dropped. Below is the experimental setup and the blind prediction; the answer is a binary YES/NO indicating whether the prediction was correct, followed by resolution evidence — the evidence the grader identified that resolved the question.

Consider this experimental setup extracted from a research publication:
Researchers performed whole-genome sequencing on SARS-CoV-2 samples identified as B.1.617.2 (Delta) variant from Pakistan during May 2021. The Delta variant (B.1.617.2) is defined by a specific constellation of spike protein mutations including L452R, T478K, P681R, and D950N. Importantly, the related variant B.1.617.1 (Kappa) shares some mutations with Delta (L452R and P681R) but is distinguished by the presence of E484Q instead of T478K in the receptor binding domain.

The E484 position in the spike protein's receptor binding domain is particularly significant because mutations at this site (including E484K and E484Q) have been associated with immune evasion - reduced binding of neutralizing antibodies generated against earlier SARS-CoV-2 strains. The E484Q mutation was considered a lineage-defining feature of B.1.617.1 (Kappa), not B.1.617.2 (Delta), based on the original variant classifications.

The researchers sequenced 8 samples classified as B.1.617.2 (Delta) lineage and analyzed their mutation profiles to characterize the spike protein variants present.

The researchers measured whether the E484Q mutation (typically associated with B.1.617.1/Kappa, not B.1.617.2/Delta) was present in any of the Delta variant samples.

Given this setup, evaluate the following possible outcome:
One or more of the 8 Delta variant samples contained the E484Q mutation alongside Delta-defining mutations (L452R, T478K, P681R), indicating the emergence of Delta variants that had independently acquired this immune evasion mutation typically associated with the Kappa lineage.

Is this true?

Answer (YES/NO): YES